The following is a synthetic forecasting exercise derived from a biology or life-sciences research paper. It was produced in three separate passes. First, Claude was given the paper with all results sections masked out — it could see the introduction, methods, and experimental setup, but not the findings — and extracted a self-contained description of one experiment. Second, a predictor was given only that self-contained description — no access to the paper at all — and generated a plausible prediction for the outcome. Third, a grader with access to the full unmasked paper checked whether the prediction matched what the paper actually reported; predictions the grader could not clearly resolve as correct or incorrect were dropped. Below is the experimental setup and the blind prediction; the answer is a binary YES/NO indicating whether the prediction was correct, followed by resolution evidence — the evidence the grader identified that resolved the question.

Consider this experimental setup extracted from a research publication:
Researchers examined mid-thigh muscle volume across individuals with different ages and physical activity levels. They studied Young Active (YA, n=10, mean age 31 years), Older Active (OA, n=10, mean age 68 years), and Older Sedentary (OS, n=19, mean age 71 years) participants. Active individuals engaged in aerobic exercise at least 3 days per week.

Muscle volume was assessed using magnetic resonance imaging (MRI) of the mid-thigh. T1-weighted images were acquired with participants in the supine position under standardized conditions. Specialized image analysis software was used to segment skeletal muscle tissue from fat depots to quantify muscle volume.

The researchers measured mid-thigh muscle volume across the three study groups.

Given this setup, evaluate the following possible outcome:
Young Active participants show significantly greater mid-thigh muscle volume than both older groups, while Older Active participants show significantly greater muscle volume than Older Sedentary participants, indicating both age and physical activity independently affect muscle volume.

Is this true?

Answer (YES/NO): NO